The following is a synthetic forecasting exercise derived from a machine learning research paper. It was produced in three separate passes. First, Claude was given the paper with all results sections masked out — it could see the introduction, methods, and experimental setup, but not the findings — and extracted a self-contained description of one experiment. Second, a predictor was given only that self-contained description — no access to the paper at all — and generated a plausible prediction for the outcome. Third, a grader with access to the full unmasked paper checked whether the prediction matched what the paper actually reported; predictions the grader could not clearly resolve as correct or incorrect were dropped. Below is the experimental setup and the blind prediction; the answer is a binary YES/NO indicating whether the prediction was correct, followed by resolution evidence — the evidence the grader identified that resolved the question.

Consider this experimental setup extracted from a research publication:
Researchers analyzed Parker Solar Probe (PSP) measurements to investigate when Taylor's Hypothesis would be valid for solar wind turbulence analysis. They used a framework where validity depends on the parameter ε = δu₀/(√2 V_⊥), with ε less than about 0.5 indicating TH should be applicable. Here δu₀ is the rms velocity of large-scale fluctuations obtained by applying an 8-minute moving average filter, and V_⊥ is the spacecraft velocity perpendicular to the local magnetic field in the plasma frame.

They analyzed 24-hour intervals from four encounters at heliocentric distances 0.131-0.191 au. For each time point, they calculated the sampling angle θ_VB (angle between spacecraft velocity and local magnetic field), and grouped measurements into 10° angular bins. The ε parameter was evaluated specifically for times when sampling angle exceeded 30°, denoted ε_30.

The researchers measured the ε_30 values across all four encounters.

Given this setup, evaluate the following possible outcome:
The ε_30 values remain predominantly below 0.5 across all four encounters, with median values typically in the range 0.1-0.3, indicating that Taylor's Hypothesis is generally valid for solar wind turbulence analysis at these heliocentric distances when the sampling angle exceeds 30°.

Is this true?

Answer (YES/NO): YES